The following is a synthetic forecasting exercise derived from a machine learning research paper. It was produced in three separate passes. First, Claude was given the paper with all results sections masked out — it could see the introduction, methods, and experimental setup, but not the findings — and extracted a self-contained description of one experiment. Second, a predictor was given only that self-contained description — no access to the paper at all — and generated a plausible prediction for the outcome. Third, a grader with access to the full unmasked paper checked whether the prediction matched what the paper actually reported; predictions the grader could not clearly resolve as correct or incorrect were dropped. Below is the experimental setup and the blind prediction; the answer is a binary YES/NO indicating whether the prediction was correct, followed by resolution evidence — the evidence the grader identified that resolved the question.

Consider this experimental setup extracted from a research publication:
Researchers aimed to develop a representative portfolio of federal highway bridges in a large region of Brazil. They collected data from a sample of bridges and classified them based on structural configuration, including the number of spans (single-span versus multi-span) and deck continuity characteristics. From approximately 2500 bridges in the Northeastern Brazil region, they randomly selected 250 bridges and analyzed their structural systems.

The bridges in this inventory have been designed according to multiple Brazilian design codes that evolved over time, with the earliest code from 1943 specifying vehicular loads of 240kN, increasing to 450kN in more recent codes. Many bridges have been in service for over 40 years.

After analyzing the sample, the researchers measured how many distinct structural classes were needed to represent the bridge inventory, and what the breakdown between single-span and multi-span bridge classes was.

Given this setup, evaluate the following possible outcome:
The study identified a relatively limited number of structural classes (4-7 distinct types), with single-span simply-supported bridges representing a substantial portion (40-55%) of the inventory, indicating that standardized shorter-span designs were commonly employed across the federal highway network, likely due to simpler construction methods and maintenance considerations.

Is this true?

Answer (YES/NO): YES